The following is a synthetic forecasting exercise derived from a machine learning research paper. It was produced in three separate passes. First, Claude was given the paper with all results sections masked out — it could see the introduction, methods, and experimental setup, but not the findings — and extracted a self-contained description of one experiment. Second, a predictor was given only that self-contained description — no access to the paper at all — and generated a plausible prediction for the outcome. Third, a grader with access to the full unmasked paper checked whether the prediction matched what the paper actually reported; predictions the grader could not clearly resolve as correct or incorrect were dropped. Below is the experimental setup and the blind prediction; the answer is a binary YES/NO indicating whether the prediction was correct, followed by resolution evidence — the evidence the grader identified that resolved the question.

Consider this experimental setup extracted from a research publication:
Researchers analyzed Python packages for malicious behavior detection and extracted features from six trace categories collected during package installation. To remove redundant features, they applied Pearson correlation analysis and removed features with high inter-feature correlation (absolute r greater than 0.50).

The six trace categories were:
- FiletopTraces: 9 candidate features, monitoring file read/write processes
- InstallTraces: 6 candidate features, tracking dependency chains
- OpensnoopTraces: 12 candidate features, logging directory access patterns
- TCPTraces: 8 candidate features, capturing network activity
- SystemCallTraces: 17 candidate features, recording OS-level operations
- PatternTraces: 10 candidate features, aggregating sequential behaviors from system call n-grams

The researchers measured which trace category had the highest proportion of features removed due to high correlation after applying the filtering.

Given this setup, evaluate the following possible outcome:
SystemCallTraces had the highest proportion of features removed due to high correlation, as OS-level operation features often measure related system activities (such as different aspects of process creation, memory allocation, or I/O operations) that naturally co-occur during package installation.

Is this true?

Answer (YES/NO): NO